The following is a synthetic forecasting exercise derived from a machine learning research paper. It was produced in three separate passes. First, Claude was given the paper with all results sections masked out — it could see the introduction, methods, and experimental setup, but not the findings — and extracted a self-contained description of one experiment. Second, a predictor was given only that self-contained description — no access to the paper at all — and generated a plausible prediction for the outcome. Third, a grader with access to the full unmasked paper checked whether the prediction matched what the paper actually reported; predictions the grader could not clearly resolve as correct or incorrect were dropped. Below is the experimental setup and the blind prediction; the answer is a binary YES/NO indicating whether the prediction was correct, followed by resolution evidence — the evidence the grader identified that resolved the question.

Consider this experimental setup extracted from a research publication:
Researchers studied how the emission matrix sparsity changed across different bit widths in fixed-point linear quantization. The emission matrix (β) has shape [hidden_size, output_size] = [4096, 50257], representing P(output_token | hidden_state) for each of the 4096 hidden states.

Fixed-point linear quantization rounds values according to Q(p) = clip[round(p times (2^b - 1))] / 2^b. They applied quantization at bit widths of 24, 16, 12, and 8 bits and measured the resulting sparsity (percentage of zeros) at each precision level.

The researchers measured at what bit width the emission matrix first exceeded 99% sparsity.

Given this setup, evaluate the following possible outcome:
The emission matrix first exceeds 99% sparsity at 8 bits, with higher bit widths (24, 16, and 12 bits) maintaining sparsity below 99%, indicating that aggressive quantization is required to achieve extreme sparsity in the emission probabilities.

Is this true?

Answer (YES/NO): NO